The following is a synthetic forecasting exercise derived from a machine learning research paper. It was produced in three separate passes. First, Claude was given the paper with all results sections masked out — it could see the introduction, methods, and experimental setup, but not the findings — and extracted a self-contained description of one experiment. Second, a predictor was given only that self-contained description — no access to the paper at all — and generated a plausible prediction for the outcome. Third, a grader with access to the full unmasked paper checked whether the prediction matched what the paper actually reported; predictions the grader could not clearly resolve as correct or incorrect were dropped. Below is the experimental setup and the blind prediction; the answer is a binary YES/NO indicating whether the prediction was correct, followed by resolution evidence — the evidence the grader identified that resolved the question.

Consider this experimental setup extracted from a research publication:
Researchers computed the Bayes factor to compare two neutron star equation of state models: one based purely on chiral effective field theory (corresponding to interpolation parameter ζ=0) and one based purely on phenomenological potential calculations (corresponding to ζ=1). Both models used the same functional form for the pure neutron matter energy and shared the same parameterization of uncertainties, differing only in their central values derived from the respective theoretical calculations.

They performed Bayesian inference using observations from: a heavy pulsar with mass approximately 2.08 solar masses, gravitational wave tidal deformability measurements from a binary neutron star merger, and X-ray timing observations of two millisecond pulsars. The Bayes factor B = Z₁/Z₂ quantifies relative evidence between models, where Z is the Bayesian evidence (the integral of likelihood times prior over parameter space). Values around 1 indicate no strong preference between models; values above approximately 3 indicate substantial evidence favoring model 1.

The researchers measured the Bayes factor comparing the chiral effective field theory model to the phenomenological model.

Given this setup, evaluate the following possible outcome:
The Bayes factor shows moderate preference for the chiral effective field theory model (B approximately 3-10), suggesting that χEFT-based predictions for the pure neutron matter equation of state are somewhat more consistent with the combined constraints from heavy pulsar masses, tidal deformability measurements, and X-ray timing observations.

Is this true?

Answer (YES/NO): NO